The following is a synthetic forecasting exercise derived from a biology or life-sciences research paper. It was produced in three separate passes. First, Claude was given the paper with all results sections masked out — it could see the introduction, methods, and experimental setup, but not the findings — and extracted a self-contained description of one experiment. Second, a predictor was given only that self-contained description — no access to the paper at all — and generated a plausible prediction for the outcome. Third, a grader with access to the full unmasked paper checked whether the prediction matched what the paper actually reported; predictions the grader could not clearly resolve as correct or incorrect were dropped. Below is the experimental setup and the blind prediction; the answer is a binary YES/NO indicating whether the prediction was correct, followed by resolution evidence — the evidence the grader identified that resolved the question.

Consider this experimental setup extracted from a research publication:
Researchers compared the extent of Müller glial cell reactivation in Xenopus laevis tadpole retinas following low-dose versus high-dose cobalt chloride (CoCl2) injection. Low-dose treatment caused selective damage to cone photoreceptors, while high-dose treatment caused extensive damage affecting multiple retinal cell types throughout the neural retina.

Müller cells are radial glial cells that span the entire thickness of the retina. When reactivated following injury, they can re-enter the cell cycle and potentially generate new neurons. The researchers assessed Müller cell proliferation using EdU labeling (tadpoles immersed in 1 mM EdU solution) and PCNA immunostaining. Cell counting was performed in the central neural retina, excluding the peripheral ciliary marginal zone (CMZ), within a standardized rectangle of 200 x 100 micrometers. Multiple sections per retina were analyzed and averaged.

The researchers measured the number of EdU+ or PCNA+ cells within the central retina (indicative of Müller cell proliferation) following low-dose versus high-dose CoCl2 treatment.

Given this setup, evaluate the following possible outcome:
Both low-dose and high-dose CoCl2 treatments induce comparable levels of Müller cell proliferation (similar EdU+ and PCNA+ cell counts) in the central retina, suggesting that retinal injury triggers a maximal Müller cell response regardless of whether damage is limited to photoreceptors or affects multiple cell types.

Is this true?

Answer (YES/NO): NO